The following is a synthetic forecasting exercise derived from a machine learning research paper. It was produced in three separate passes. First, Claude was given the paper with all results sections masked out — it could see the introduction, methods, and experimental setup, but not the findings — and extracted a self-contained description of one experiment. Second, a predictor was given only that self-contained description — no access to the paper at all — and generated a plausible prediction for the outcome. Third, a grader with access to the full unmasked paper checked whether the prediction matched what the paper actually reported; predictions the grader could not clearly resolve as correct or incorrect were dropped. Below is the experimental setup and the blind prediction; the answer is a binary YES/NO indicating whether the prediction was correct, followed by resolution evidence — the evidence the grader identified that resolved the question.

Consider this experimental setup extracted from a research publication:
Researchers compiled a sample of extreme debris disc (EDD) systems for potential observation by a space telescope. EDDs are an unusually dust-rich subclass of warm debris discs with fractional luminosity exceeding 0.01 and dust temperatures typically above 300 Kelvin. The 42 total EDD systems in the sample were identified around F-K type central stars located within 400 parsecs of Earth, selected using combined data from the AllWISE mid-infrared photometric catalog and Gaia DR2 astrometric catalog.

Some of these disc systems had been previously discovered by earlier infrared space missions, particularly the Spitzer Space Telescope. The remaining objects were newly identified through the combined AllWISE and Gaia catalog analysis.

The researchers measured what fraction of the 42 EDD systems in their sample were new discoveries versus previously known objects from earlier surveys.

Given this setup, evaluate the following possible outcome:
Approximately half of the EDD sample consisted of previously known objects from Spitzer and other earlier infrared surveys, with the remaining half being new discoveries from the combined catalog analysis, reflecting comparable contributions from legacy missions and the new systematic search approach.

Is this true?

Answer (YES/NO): NO